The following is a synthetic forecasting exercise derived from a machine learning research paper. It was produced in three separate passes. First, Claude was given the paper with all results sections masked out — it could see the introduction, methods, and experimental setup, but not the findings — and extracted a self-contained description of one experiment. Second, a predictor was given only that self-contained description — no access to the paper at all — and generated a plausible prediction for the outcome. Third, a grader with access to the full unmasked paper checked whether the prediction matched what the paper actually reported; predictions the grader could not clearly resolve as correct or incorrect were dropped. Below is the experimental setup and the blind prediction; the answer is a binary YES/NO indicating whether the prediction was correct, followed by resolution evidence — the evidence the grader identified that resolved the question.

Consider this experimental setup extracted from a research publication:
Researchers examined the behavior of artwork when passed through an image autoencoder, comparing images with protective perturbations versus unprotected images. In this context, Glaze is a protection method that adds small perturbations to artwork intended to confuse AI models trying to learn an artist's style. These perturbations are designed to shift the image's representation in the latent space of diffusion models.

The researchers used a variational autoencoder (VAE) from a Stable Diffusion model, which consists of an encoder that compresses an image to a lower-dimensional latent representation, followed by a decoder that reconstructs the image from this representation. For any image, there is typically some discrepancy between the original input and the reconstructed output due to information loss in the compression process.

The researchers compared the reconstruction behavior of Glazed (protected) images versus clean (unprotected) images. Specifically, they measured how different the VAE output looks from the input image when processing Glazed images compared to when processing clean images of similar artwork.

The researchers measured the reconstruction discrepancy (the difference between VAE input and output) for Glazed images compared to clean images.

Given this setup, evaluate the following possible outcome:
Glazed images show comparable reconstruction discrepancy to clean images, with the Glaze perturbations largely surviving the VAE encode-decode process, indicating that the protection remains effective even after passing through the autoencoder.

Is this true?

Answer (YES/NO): NO